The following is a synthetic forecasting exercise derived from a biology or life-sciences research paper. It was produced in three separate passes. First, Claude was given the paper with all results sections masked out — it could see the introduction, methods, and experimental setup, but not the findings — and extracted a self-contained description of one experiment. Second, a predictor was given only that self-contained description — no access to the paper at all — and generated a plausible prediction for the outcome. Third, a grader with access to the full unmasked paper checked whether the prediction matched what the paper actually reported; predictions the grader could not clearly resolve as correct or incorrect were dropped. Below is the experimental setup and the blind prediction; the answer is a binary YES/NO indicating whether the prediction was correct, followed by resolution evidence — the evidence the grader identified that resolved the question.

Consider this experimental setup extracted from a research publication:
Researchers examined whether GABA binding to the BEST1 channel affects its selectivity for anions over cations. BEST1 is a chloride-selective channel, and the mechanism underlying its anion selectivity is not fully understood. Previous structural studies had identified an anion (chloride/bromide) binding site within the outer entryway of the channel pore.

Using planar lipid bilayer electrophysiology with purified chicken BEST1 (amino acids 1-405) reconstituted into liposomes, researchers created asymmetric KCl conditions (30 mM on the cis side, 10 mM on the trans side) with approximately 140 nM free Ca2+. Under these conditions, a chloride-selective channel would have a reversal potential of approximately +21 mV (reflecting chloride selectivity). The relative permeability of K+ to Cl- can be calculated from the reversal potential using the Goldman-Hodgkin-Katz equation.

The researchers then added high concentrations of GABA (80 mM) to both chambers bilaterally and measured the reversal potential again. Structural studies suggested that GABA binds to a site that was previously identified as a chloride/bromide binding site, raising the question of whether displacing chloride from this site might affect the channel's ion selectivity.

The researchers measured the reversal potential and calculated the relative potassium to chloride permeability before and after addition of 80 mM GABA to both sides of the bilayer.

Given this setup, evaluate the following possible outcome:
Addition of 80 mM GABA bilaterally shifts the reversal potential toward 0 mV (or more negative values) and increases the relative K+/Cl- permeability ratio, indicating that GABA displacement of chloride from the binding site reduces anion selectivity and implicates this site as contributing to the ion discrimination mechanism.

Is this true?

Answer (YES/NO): NO